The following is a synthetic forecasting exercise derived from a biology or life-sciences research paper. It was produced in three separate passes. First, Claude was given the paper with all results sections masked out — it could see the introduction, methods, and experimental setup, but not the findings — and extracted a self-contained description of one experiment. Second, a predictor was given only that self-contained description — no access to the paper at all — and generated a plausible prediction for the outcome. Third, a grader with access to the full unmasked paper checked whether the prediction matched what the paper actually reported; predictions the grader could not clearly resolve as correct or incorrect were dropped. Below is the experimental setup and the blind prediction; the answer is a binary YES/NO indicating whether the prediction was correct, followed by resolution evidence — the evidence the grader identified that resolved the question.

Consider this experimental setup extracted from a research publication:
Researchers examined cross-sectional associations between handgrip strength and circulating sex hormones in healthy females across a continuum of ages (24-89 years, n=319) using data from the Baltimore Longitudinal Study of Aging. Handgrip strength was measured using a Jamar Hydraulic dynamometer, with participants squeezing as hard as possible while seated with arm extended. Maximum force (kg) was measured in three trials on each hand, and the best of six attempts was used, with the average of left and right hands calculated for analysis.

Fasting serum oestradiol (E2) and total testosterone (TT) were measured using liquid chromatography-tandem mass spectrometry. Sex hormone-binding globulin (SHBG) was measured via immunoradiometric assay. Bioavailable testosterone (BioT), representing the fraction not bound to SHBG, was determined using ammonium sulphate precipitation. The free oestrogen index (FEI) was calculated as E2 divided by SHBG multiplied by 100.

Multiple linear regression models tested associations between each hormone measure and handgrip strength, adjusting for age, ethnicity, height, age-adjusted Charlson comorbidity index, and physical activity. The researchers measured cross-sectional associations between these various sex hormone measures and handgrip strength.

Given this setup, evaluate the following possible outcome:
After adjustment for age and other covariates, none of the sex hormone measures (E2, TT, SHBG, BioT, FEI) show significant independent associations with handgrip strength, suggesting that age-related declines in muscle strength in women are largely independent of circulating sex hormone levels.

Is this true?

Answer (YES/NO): YES